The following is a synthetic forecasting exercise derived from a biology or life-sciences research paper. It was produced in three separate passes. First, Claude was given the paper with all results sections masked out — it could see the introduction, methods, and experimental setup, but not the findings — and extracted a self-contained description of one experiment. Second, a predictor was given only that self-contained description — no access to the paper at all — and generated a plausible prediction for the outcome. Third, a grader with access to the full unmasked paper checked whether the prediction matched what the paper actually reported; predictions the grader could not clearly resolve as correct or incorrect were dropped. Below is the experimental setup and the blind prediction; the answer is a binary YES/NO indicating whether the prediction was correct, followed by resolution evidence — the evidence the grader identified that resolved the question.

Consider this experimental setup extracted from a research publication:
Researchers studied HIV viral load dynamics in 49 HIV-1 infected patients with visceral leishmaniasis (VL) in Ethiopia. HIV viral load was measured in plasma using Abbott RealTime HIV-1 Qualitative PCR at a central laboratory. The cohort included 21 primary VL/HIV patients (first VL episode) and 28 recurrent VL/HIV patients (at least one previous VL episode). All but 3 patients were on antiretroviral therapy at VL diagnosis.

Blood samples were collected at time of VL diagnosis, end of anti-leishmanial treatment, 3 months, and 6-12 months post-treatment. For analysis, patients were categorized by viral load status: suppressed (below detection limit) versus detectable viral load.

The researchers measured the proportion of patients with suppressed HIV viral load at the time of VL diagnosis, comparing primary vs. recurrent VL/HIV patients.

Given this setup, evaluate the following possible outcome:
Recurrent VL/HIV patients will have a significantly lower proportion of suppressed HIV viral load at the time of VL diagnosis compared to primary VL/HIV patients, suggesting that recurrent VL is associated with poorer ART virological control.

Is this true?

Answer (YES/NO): NO